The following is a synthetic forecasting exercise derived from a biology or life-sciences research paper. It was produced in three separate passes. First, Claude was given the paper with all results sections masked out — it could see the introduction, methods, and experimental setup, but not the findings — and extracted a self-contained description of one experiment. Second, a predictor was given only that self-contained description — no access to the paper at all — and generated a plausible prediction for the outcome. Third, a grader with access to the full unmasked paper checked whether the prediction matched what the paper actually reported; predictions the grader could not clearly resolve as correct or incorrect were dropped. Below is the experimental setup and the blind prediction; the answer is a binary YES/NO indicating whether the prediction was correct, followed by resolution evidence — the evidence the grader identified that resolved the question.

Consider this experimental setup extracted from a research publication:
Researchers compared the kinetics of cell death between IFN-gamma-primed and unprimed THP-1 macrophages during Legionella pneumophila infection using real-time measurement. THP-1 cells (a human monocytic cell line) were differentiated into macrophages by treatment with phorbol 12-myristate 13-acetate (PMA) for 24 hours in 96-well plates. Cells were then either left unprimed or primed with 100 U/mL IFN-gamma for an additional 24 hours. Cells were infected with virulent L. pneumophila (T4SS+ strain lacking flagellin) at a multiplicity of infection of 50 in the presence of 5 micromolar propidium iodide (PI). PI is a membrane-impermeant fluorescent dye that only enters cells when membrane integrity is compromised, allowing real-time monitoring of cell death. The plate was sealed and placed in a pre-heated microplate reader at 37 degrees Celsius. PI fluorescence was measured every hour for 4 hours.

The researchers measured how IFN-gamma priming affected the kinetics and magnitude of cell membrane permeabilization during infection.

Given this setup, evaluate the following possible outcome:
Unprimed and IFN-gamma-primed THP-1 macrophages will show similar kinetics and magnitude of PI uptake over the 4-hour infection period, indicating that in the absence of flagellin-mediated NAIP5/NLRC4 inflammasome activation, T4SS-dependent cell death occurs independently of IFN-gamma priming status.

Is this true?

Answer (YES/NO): NO